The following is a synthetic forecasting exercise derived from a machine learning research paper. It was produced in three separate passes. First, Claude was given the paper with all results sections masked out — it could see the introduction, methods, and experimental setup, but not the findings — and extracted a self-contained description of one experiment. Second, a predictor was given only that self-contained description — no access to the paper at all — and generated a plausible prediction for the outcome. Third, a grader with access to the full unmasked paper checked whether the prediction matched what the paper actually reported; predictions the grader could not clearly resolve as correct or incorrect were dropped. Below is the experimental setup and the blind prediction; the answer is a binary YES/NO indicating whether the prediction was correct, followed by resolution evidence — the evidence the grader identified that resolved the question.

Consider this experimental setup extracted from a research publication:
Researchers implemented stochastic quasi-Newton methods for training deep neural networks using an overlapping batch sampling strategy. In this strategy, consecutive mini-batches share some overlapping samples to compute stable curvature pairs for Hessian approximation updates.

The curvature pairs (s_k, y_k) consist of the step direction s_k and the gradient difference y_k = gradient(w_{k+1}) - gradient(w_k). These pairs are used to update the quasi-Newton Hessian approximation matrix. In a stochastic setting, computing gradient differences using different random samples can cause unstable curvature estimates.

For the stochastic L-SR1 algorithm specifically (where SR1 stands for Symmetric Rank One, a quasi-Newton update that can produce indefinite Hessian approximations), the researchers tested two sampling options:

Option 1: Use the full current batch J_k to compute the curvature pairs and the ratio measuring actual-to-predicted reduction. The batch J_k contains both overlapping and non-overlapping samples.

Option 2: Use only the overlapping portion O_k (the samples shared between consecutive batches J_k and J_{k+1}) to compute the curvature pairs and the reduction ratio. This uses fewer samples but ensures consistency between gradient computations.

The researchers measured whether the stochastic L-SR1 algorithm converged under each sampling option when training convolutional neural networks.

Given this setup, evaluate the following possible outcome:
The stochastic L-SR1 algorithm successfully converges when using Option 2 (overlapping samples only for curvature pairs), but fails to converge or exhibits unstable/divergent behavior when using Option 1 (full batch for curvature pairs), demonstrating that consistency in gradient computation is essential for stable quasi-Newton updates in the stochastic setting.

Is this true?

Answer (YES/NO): NO